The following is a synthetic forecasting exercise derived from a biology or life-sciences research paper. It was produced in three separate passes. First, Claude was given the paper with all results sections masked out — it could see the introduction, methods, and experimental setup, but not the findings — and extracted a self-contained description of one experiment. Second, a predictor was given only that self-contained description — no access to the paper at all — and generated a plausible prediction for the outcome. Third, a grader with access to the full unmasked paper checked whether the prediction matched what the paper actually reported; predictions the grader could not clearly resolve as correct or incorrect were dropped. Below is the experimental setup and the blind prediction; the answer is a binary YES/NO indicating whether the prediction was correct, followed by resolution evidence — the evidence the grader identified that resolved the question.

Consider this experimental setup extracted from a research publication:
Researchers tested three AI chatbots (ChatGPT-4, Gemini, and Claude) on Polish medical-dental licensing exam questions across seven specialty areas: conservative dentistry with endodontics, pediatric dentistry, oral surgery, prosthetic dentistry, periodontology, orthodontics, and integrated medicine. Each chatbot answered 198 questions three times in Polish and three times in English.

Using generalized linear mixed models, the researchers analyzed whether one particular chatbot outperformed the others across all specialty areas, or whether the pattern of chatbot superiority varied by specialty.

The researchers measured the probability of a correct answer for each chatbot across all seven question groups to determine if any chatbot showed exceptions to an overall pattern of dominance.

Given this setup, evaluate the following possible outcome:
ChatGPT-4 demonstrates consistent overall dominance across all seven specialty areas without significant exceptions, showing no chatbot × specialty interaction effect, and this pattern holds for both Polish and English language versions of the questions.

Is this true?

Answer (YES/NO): NO